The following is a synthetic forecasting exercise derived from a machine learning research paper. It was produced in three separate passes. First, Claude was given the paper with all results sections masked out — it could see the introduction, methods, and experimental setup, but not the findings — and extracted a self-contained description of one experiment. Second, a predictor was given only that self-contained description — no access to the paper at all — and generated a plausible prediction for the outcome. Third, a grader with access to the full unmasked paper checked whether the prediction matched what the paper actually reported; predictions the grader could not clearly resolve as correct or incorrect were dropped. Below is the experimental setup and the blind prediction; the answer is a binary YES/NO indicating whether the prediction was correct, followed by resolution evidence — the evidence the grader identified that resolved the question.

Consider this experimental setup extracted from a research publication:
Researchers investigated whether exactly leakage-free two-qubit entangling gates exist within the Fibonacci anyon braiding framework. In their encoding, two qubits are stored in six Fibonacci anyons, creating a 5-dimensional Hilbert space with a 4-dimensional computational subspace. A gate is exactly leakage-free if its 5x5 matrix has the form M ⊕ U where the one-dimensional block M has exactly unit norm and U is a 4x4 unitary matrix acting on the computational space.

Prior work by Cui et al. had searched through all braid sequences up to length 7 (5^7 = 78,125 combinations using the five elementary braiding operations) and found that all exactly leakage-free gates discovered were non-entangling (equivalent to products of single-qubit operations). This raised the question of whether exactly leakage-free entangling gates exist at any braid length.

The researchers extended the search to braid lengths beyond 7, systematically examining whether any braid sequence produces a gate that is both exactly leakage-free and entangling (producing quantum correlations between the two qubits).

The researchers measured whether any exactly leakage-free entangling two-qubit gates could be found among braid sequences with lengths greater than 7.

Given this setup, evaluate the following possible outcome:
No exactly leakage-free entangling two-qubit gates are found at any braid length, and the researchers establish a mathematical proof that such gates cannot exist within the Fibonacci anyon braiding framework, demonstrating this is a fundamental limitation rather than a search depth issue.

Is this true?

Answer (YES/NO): NO